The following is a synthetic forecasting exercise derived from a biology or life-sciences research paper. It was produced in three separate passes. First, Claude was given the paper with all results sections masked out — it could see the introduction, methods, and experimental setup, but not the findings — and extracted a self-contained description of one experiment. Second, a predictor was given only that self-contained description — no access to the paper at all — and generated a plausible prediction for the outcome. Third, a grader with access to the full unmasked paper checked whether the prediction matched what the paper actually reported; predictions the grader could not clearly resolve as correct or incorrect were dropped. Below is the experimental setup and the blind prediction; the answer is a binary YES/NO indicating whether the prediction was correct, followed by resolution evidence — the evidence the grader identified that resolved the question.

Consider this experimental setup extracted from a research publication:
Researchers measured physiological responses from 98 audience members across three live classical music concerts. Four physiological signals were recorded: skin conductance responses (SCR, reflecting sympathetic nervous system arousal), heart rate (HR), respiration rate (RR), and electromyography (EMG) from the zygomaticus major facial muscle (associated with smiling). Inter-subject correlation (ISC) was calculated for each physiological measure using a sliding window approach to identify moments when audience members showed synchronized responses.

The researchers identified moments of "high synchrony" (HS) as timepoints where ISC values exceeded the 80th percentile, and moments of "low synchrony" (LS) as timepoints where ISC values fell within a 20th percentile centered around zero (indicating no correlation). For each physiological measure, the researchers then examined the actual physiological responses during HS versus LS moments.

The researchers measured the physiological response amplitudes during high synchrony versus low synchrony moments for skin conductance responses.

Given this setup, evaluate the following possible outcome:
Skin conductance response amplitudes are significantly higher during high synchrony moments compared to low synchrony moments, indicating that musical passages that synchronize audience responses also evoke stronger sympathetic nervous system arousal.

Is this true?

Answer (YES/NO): YES